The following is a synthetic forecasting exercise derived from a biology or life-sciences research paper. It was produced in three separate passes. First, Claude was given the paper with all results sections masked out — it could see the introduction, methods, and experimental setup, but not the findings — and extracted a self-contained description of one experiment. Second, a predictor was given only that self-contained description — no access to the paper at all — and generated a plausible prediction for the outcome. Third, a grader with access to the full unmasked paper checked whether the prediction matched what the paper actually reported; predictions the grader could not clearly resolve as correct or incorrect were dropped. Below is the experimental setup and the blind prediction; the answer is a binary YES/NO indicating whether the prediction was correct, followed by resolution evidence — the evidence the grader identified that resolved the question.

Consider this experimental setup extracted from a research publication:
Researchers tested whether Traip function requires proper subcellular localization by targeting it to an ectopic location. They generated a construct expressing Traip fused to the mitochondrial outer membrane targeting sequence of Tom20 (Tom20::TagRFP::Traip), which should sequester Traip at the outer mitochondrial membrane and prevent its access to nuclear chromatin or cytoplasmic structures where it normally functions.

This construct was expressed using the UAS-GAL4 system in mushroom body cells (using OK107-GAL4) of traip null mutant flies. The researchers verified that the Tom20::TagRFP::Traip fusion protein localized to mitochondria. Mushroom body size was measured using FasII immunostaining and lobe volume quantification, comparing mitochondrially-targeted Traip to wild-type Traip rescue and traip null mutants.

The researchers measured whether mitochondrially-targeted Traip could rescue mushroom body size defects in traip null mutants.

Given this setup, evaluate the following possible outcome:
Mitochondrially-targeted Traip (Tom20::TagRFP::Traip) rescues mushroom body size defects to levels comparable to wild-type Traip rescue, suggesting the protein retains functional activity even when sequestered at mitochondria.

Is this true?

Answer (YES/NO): NO